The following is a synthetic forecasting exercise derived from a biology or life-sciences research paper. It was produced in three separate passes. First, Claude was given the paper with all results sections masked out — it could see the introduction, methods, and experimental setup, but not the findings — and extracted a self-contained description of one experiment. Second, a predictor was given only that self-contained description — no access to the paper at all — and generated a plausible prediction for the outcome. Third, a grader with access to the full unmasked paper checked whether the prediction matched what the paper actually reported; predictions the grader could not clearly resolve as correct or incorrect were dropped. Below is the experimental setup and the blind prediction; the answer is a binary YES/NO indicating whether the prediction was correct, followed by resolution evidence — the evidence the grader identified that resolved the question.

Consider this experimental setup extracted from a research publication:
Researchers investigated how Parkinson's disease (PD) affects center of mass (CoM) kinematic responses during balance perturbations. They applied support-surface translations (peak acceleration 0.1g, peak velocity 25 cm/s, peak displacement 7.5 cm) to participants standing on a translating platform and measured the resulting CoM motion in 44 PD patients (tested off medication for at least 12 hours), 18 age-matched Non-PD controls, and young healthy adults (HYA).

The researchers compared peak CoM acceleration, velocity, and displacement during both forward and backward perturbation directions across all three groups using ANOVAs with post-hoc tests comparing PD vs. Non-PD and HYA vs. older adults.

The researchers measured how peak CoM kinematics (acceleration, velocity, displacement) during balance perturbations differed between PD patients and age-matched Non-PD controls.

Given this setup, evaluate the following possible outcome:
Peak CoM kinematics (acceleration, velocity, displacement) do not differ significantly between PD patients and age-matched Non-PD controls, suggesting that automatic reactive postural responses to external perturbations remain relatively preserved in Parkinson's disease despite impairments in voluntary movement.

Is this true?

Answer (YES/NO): YES